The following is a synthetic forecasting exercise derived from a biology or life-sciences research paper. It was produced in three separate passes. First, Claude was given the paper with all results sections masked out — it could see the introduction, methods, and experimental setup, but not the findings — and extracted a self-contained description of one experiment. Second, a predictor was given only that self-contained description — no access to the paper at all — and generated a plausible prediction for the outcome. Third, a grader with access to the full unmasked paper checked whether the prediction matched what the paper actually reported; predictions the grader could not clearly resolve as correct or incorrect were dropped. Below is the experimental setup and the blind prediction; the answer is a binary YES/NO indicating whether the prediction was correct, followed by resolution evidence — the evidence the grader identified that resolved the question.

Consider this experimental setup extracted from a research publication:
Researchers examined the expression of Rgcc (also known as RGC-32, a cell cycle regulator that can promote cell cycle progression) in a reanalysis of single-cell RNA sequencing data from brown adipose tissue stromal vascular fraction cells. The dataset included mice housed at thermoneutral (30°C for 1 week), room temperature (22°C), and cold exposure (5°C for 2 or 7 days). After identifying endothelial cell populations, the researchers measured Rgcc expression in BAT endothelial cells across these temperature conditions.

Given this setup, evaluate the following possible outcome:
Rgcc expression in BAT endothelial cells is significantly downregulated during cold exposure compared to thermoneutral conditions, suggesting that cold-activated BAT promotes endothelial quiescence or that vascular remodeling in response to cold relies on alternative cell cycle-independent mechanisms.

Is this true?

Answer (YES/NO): YES